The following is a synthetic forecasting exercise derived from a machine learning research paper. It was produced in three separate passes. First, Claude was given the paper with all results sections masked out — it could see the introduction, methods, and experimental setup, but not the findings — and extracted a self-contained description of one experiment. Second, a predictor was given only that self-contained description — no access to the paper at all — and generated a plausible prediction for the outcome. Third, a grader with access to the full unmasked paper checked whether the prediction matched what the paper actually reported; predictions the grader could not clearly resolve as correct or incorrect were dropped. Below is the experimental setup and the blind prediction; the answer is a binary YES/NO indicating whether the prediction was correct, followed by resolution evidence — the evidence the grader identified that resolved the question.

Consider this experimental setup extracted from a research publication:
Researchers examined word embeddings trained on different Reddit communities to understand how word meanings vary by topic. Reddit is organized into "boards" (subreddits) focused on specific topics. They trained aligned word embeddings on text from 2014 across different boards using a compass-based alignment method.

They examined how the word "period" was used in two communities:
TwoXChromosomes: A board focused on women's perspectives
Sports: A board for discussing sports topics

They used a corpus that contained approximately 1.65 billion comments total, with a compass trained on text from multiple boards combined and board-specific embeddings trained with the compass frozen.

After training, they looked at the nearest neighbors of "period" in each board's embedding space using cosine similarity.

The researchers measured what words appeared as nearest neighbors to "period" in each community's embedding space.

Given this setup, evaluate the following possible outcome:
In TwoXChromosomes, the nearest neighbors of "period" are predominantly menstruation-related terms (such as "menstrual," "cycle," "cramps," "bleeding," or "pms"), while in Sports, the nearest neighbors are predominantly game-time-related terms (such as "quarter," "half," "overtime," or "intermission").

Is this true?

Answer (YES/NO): YES